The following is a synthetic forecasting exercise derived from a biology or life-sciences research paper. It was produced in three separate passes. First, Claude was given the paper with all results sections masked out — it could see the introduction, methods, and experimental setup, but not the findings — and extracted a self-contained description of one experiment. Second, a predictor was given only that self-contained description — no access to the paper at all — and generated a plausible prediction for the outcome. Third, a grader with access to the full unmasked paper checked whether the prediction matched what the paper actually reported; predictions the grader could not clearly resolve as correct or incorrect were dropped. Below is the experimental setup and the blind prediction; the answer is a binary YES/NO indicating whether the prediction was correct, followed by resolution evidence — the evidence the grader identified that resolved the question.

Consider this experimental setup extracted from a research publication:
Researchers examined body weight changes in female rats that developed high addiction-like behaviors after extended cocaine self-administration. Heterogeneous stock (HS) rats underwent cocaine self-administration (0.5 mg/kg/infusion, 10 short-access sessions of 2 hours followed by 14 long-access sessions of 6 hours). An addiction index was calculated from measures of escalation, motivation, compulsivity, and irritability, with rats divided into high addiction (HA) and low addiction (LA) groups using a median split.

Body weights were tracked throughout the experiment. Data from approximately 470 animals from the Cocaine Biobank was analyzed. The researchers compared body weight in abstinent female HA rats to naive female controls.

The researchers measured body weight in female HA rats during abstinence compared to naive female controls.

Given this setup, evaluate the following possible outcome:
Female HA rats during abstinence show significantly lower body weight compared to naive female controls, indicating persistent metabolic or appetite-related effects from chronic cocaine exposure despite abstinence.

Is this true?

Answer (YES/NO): NO